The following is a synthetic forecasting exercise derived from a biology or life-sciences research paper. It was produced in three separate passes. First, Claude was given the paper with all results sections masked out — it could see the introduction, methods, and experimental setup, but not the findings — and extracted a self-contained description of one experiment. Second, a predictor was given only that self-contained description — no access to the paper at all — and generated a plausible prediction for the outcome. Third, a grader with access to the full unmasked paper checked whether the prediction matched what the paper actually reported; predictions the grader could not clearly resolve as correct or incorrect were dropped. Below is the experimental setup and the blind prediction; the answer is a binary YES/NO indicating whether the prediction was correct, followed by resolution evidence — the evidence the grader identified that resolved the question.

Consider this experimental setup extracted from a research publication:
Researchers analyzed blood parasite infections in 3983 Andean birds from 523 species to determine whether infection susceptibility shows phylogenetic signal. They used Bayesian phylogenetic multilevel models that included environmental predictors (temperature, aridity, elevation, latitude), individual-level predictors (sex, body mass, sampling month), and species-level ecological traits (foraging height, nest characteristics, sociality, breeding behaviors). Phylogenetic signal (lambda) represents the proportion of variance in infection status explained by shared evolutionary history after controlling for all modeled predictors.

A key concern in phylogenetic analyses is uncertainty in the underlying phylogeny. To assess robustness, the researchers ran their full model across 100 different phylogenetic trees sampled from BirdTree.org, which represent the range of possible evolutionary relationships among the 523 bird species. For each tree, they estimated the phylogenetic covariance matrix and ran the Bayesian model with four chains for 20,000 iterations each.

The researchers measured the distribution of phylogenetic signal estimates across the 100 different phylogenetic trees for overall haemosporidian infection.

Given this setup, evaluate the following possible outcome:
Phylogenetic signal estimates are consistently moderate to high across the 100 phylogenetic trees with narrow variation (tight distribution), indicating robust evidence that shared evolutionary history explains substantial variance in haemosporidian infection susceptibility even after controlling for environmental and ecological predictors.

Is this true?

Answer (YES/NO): YES